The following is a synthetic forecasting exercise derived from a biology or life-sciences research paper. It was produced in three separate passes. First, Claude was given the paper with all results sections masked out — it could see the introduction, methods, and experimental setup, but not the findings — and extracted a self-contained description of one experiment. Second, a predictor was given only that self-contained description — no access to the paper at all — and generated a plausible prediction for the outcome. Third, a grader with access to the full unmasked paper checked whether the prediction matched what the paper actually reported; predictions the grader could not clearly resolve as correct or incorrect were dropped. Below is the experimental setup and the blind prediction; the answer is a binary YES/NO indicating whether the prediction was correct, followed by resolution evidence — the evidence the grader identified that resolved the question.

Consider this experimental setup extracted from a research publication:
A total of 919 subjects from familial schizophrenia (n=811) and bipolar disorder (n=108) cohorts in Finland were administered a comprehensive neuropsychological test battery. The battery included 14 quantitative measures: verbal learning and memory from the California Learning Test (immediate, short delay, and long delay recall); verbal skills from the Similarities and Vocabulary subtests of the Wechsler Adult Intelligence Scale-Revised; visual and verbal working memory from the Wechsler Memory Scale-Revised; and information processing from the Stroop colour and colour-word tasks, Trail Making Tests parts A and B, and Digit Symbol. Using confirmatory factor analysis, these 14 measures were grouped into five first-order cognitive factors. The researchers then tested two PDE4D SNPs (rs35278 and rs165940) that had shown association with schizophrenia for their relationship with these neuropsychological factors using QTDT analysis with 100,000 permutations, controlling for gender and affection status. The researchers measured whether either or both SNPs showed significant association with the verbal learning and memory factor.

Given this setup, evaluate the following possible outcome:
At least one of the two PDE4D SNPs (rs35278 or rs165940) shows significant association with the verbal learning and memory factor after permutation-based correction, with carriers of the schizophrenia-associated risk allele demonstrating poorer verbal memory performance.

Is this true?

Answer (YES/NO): YES